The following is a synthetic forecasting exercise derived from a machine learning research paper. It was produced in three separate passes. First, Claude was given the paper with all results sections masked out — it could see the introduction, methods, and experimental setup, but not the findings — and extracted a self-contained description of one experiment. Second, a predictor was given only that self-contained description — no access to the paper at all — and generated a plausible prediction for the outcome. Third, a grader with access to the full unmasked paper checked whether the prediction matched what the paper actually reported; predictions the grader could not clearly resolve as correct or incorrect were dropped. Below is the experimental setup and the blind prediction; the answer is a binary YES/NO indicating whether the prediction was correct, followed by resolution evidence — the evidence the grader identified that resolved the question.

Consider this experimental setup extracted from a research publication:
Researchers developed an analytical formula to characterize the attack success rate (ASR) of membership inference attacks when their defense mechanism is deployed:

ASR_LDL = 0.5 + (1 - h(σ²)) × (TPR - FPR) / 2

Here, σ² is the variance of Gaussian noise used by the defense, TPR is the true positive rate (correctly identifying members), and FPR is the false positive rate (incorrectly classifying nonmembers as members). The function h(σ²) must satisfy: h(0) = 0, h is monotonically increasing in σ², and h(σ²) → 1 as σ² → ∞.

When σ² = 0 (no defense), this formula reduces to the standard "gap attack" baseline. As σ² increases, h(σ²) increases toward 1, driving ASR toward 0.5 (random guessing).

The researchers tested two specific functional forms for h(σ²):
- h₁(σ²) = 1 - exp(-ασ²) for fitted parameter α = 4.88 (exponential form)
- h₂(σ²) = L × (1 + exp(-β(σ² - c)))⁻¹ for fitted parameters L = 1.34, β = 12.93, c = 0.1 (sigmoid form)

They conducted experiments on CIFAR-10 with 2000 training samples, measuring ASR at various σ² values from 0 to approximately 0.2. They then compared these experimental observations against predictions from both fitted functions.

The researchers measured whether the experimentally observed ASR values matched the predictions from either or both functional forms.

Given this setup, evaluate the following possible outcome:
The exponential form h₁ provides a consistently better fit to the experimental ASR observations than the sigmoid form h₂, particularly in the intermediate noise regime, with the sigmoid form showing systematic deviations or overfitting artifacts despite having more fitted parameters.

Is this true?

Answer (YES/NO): NO